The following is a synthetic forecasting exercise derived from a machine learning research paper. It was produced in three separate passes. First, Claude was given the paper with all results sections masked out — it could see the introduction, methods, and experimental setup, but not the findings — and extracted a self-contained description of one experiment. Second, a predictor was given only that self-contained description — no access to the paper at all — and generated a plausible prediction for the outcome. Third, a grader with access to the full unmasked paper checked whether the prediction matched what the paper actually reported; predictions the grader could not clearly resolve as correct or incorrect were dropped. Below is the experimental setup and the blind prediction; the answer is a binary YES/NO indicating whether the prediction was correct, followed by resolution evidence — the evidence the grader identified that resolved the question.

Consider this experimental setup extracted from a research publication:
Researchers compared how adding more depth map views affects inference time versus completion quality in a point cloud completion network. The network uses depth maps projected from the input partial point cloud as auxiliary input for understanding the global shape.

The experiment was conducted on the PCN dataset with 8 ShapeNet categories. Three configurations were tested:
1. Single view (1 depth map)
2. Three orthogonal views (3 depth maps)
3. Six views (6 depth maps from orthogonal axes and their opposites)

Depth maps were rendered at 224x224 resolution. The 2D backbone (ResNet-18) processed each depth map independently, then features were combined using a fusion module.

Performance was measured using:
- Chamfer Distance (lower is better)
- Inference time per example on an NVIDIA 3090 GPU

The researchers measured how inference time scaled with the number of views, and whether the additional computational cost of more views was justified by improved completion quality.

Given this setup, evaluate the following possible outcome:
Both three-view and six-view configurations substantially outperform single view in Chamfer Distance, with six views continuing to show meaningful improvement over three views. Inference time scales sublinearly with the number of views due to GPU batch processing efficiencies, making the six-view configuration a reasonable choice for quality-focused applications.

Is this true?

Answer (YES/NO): NO